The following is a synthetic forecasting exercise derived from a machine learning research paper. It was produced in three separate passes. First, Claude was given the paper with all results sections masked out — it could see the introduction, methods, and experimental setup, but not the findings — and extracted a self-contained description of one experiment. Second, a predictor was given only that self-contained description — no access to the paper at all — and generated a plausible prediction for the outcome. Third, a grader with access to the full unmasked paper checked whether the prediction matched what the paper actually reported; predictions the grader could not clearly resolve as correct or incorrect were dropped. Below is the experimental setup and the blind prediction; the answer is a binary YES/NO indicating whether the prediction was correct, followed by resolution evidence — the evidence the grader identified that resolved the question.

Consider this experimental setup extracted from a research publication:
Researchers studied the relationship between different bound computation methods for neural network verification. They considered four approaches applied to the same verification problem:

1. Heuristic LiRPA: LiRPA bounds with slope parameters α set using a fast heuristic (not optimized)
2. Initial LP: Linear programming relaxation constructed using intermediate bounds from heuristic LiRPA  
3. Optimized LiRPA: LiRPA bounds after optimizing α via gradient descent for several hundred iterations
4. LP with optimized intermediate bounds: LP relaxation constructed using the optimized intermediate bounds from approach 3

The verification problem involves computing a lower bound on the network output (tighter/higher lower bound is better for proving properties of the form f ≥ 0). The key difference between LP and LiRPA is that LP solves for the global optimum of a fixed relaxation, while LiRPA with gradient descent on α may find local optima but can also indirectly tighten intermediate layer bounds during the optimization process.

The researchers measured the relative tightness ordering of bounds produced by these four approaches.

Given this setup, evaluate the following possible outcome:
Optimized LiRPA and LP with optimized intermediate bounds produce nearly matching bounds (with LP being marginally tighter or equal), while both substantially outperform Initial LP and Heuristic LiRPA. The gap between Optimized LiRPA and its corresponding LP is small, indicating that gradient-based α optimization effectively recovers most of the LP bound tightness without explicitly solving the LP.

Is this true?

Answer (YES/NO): YES